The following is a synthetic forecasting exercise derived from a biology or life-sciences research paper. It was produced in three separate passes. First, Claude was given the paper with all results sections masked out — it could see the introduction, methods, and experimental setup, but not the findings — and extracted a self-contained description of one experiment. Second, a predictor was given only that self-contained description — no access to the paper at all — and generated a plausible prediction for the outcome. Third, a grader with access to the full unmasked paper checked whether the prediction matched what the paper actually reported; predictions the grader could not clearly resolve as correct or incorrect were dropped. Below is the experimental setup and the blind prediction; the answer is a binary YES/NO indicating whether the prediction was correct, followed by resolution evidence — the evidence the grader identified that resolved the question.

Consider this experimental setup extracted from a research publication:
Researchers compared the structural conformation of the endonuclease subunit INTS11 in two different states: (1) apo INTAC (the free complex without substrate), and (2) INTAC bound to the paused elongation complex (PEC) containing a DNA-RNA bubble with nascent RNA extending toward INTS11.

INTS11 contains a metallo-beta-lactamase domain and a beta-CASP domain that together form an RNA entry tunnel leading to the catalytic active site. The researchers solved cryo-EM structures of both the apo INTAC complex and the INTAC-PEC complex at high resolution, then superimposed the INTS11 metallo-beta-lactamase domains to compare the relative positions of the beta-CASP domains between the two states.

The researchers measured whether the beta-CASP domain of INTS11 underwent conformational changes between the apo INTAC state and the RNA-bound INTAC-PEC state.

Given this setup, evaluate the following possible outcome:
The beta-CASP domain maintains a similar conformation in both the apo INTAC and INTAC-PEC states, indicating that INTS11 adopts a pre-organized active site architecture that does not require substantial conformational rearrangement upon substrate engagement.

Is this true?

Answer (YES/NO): NO